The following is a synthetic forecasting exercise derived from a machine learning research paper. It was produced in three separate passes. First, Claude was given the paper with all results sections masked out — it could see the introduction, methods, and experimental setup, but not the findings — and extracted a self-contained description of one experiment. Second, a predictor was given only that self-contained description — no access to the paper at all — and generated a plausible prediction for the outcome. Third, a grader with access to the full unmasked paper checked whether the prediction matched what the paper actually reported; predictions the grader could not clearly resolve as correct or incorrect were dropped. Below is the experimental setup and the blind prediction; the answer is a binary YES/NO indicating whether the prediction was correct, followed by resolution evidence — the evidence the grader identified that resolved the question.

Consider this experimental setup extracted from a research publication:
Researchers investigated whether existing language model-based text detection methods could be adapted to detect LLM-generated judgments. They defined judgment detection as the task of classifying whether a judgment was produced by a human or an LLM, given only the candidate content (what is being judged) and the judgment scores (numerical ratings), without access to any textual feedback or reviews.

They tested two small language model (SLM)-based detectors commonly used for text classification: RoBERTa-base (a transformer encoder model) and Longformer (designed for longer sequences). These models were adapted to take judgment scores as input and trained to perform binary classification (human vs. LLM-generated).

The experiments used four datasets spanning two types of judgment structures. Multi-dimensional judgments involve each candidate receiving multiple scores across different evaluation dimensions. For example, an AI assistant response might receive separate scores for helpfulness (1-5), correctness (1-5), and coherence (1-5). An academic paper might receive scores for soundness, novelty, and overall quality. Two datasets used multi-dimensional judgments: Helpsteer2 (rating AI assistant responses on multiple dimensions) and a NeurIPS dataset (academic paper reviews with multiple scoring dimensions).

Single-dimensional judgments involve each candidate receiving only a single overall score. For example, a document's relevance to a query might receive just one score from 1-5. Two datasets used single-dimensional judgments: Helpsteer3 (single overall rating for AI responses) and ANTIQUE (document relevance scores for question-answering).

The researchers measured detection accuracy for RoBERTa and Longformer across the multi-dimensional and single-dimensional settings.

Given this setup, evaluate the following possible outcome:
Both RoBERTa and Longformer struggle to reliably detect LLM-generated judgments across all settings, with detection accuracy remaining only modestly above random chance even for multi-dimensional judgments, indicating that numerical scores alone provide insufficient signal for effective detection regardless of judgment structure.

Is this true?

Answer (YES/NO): NO